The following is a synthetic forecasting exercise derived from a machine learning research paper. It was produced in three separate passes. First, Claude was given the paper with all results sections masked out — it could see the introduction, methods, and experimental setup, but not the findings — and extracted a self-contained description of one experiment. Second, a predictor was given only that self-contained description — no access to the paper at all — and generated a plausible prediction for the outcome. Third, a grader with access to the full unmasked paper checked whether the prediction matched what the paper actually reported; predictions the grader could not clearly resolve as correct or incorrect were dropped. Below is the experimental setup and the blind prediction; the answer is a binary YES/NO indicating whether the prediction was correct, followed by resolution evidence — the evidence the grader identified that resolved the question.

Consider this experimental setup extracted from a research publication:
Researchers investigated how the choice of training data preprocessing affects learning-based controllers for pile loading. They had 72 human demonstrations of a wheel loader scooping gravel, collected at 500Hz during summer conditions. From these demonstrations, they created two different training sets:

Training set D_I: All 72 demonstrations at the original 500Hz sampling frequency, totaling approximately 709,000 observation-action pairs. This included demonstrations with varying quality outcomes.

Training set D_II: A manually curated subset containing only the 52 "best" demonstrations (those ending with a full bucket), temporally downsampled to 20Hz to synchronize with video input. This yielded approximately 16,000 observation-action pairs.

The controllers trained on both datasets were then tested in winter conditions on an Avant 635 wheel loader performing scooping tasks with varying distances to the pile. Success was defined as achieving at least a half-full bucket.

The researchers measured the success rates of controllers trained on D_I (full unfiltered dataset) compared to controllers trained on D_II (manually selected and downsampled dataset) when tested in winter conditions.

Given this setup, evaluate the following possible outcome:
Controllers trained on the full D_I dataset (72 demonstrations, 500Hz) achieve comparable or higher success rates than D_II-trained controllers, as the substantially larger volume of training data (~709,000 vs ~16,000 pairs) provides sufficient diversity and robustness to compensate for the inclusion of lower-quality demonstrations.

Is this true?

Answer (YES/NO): YES